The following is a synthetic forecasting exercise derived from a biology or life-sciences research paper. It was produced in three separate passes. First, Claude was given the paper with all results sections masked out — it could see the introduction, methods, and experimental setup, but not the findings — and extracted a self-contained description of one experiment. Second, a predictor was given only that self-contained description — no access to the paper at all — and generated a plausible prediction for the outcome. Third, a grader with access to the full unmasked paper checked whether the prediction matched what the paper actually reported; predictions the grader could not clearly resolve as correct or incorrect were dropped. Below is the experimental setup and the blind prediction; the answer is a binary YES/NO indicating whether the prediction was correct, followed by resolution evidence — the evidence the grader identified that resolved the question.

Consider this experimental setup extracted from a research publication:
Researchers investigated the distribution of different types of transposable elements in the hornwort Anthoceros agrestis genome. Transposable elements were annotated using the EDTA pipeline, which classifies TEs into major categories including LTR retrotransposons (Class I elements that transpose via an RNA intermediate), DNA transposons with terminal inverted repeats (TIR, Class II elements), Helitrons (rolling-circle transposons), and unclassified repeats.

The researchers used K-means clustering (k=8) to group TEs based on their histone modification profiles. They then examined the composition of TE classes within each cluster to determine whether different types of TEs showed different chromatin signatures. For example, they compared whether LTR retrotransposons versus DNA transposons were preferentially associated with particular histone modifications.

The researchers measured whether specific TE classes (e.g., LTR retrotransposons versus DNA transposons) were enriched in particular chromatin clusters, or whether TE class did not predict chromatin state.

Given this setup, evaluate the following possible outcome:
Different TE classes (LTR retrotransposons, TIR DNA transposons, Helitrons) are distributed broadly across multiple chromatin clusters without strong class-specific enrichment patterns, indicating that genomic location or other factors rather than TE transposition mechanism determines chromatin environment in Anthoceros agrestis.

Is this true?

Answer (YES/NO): NO